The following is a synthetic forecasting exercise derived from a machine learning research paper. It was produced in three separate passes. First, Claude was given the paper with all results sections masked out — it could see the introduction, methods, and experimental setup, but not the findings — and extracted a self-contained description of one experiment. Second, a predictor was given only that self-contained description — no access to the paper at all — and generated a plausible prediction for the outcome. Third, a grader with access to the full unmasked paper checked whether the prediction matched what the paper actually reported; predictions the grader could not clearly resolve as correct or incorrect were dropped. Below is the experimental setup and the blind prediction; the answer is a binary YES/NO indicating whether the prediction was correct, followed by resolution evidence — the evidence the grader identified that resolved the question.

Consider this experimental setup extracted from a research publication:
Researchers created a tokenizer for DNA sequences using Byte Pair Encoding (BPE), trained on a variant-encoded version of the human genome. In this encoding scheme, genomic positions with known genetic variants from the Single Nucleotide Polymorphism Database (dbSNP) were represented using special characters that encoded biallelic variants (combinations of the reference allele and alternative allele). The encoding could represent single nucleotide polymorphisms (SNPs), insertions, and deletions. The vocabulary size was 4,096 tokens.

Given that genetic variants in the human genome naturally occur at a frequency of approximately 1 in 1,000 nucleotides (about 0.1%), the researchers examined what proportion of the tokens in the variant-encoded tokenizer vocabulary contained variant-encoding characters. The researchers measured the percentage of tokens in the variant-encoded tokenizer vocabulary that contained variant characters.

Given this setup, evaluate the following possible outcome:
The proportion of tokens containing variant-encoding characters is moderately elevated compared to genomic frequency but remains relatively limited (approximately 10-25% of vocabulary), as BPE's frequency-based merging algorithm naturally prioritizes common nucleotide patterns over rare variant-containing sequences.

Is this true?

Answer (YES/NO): NO